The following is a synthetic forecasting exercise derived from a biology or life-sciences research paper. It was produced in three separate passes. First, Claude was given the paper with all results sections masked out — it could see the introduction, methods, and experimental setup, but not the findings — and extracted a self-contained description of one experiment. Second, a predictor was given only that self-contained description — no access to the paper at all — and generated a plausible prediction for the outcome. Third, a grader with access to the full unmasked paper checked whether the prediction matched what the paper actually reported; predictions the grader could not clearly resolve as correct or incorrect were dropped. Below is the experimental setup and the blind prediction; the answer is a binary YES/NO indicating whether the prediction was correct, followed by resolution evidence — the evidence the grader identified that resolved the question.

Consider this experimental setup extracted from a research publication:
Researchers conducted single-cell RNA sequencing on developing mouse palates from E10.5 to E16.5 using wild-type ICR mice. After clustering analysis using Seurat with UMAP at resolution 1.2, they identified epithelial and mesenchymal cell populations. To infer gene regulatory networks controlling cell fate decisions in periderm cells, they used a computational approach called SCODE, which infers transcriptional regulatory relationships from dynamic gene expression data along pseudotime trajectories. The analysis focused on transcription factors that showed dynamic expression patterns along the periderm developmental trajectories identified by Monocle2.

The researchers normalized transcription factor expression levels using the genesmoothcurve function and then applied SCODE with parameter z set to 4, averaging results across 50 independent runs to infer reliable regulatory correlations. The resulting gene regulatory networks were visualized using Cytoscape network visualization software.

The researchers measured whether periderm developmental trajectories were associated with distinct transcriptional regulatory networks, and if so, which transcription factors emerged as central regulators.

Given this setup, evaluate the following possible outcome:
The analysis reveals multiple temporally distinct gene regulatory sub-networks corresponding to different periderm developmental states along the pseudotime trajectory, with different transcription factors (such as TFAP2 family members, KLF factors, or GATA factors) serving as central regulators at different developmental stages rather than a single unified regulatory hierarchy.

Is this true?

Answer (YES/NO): YES